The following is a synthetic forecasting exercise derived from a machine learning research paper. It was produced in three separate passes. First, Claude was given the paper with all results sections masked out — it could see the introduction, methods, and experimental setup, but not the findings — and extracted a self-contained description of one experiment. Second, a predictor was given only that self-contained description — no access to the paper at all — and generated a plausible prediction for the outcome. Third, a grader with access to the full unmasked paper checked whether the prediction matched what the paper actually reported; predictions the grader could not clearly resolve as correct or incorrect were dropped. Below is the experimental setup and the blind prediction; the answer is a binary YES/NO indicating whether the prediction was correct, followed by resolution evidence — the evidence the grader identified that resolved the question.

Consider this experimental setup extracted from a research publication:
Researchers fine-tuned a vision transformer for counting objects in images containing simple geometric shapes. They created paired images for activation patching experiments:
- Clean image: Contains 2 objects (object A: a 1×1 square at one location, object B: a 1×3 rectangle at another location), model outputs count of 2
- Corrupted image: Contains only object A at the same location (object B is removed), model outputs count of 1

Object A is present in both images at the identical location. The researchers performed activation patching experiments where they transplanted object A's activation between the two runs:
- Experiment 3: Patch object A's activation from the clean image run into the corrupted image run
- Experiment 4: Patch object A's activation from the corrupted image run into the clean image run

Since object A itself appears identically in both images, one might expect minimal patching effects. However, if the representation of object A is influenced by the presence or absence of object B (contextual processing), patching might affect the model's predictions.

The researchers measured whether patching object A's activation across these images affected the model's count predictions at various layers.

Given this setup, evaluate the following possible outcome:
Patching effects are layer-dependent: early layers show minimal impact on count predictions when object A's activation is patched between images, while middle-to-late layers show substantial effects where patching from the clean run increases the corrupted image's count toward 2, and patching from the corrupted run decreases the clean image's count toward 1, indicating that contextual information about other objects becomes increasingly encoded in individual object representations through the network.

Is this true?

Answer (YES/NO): NO